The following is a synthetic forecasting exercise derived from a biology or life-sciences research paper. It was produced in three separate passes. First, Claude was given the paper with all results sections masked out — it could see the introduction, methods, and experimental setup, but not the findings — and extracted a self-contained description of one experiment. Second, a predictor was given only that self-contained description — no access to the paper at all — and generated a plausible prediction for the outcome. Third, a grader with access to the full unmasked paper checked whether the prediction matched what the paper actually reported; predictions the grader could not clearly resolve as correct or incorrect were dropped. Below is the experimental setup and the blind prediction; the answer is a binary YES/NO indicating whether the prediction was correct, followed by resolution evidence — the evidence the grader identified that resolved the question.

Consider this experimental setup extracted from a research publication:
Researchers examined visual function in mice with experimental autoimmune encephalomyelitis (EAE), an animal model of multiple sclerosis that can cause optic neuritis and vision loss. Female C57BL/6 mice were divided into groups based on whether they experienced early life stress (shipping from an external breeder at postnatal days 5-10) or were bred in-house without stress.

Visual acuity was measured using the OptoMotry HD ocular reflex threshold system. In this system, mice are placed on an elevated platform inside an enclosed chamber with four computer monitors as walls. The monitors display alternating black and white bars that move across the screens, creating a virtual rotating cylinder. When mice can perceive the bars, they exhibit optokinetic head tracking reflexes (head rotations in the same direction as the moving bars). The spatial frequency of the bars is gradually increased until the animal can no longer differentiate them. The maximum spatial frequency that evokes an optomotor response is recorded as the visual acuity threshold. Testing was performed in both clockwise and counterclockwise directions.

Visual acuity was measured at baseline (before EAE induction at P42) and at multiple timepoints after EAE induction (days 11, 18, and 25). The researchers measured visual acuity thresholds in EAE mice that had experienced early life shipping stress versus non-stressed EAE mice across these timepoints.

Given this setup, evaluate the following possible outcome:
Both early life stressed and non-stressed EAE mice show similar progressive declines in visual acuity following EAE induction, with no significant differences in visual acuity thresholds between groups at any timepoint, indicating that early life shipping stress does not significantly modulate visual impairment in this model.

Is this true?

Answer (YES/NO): NO